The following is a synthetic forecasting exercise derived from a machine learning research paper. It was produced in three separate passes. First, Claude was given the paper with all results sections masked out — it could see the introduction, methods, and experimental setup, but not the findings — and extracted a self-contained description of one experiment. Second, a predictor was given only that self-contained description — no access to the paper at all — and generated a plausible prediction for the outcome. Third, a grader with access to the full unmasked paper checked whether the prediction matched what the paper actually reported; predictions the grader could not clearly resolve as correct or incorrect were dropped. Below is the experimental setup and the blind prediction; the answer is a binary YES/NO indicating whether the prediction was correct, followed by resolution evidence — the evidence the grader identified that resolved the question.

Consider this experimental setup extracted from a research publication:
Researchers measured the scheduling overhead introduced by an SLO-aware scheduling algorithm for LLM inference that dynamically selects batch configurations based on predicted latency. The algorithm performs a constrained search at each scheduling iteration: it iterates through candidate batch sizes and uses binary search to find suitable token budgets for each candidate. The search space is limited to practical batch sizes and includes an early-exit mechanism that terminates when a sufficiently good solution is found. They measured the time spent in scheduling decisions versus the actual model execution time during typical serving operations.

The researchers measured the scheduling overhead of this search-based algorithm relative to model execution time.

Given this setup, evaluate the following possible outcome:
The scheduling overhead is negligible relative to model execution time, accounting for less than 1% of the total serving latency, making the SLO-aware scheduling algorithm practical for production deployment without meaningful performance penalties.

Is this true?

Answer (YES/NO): NO